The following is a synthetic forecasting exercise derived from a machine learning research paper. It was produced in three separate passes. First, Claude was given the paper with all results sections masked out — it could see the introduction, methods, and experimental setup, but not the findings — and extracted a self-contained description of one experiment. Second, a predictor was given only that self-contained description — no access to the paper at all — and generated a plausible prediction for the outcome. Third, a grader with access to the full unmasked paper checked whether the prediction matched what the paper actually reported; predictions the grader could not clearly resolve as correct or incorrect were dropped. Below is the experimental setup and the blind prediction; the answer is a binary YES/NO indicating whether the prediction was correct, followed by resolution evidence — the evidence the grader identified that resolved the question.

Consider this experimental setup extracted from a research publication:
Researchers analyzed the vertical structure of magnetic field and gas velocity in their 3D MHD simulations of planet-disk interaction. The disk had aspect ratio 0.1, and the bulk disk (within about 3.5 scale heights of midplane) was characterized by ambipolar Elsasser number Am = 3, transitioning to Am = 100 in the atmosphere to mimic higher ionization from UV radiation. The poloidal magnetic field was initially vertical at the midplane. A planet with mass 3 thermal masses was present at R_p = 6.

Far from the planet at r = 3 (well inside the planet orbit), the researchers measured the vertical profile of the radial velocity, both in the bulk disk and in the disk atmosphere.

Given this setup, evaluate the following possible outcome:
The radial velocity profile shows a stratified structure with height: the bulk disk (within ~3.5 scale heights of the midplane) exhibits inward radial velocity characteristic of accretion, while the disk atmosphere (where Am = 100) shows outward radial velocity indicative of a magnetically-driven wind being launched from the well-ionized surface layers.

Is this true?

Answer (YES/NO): YES